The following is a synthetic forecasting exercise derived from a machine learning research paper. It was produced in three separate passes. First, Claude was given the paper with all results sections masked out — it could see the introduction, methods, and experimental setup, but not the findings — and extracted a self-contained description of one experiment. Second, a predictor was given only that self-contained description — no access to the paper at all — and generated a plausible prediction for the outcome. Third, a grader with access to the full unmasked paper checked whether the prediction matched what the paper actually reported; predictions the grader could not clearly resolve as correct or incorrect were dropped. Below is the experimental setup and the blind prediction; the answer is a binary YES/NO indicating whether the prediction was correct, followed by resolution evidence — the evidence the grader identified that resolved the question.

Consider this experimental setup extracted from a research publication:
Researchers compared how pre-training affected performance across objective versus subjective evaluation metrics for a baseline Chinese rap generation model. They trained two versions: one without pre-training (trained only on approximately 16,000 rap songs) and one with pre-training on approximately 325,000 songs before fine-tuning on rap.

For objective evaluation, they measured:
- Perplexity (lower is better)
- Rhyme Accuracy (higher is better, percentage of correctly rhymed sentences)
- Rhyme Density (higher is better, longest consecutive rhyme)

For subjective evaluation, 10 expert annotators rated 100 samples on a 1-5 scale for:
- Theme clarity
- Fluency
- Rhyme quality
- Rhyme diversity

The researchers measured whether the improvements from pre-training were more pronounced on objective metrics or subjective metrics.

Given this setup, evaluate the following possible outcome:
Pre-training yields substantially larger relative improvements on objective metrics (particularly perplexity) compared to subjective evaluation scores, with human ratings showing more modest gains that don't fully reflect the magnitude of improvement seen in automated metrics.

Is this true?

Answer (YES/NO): YES